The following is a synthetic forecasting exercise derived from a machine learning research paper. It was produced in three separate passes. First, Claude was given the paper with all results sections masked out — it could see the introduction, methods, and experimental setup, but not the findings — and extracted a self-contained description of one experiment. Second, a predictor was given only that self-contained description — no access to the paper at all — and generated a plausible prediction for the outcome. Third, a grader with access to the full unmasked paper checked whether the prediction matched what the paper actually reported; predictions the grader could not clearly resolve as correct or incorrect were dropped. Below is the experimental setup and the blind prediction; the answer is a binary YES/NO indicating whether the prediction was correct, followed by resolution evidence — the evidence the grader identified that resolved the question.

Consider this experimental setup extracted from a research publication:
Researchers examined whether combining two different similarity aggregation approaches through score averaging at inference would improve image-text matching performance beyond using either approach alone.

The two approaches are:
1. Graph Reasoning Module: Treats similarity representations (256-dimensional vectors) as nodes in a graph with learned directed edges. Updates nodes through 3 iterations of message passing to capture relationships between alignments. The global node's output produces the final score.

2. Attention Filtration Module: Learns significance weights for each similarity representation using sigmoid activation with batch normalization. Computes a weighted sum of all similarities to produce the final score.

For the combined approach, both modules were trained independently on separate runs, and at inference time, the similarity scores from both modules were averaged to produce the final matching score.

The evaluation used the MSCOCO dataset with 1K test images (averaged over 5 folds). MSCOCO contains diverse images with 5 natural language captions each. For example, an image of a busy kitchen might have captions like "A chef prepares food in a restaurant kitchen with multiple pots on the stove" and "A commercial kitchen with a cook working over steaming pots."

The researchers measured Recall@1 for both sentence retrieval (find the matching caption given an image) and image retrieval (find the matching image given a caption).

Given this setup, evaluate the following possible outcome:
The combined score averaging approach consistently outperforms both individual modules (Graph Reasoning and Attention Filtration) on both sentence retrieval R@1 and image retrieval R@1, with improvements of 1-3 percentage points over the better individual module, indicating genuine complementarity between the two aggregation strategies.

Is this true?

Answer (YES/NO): YES